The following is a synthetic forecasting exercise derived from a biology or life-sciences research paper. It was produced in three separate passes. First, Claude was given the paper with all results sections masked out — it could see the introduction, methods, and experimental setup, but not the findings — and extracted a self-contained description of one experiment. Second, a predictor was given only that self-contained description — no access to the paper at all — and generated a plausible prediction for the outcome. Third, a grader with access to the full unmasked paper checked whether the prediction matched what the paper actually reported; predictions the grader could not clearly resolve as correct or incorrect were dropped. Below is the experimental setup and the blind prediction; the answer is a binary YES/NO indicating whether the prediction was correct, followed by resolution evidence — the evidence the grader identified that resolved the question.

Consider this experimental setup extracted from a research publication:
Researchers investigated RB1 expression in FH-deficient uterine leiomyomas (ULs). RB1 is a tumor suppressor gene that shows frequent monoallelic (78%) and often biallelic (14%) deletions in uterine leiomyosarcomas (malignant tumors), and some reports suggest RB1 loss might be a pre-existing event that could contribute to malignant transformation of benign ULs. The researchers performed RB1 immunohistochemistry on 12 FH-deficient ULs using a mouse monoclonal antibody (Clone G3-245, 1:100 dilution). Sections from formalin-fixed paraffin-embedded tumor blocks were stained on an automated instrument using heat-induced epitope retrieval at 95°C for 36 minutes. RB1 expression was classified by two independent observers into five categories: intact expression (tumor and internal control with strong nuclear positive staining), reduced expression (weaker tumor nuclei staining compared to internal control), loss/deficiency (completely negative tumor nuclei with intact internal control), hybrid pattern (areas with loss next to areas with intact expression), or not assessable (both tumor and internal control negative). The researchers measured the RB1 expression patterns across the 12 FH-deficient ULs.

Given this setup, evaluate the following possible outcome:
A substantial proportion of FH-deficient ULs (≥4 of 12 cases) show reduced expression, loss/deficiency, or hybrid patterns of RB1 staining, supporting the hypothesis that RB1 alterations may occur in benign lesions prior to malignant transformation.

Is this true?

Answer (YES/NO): YES